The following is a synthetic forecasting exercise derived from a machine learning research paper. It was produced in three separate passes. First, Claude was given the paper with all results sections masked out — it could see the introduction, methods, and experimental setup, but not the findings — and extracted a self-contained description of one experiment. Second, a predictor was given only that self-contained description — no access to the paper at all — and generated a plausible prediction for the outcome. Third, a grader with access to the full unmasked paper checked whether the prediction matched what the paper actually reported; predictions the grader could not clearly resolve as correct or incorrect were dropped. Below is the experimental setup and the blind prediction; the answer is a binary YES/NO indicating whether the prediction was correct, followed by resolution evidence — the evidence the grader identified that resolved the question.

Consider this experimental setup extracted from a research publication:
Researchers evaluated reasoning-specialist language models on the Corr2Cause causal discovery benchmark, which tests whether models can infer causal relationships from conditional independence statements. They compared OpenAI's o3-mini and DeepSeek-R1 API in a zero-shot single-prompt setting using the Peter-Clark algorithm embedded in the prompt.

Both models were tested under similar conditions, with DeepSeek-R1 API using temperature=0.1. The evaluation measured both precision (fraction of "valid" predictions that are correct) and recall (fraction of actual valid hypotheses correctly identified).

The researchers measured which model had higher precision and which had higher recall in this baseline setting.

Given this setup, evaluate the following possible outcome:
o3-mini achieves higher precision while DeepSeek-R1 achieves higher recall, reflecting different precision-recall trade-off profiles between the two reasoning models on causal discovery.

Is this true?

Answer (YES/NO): YES